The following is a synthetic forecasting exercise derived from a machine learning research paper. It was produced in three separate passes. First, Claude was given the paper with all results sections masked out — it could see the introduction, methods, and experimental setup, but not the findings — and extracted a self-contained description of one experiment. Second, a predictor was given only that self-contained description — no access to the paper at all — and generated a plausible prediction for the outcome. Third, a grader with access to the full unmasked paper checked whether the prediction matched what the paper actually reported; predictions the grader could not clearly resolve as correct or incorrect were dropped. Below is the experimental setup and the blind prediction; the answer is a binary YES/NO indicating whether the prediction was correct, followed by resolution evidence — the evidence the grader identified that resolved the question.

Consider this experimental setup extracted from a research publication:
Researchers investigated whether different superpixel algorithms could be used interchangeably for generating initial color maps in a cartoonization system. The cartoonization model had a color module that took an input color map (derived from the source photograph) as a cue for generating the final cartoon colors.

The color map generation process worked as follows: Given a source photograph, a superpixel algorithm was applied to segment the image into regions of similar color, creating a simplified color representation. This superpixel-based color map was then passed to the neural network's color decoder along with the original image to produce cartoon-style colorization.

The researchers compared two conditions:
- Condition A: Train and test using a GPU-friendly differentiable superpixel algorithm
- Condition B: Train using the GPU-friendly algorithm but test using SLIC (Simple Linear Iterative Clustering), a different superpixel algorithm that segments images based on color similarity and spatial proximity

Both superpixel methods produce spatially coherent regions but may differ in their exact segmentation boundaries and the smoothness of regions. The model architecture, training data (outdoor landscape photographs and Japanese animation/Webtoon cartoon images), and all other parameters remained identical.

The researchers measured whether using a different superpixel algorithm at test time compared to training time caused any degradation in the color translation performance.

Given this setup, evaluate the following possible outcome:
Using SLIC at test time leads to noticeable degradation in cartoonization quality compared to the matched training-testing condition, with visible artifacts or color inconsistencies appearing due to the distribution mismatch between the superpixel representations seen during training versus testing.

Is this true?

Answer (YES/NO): NO